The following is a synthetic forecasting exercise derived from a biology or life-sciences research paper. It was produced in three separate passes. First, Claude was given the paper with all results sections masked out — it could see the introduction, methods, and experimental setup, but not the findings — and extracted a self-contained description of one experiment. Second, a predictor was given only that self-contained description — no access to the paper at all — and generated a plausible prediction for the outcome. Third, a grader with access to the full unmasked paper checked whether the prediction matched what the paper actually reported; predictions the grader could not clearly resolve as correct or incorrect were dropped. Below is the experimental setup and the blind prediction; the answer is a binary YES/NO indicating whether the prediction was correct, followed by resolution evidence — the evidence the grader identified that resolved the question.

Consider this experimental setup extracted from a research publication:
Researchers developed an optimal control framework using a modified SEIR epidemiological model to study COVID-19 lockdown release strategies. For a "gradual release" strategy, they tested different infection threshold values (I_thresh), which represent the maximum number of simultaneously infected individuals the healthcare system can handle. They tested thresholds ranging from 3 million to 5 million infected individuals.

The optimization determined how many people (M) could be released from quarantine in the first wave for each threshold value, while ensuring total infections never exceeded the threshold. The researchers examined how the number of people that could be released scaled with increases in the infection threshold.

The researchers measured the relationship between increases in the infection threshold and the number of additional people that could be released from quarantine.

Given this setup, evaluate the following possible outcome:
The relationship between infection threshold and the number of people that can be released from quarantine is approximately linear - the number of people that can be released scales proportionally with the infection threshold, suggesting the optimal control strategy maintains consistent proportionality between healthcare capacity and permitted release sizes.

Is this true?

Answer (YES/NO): YES